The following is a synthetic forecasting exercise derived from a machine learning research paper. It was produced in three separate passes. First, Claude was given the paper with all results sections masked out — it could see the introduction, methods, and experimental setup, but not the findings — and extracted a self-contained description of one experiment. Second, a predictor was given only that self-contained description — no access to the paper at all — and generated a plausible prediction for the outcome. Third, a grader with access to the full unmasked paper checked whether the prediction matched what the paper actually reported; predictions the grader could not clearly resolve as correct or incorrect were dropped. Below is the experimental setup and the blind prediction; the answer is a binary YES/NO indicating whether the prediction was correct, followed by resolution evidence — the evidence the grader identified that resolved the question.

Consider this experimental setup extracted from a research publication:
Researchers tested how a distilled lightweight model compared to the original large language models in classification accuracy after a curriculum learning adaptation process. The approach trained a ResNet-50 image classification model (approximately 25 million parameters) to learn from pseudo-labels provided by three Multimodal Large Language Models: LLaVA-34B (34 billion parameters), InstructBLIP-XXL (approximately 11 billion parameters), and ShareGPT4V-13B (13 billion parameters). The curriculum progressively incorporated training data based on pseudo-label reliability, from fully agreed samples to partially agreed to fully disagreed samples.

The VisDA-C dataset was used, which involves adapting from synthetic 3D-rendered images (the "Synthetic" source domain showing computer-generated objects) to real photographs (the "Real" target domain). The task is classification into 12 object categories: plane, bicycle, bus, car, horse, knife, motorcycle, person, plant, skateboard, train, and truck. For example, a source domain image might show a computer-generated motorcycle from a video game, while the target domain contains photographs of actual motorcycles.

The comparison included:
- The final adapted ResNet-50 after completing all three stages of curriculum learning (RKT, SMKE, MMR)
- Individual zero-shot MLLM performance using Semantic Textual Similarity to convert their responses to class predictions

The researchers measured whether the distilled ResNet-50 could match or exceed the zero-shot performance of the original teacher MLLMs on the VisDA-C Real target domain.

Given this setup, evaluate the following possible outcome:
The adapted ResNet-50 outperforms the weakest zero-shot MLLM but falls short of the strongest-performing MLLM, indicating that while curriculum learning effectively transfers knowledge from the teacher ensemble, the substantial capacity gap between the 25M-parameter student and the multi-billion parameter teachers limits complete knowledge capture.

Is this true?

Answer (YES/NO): NO